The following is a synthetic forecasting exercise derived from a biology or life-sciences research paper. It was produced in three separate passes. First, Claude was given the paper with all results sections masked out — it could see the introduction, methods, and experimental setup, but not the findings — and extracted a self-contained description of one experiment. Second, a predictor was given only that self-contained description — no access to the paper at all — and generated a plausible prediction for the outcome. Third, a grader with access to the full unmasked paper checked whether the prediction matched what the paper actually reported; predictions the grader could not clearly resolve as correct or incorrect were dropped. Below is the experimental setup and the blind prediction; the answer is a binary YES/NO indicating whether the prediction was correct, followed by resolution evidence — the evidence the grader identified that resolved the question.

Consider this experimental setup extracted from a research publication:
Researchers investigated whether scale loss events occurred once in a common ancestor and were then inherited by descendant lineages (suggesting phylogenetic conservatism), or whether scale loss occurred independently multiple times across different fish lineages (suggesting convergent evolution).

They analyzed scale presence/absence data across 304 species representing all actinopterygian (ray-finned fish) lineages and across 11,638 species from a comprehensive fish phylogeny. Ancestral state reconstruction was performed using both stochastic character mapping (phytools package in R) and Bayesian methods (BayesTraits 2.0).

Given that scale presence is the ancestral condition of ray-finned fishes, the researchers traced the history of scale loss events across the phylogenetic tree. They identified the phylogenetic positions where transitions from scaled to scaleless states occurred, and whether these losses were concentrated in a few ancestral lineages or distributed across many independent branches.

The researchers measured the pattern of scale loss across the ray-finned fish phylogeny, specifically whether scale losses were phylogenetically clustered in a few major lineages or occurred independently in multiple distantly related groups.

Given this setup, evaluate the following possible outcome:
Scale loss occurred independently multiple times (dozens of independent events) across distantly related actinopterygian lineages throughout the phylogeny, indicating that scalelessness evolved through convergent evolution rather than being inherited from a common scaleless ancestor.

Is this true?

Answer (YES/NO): YES